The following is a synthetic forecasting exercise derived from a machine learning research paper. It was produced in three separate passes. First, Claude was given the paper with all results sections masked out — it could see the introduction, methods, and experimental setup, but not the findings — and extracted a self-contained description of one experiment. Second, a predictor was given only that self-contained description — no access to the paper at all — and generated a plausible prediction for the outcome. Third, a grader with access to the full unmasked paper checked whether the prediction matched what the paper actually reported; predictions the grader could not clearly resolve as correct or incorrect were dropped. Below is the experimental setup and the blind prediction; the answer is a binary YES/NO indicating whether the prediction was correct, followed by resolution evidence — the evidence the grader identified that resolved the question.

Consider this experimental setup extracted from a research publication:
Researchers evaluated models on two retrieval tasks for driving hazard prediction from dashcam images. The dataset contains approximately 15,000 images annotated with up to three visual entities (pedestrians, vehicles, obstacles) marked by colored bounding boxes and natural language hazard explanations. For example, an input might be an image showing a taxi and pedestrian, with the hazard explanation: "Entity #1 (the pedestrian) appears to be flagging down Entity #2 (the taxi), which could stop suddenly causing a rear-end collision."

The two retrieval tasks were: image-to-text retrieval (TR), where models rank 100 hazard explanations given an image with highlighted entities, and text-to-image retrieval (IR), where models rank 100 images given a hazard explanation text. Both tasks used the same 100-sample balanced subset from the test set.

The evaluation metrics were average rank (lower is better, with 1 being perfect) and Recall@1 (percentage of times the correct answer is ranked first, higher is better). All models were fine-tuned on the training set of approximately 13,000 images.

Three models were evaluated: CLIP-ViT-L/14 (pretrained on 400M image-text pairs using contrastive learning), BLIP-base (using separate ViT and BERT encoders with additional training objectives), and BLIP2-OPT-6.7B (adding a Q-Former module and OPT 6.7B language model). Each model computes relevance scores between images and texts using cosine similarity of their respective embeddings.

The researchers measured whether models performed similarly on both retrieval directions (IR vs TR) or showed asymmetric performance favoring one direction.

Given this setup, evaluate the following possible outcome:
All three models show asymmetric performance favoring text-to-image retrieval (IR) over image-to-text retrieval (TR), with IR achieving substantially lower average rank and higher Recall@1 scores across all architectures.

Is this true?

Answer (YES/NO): NO